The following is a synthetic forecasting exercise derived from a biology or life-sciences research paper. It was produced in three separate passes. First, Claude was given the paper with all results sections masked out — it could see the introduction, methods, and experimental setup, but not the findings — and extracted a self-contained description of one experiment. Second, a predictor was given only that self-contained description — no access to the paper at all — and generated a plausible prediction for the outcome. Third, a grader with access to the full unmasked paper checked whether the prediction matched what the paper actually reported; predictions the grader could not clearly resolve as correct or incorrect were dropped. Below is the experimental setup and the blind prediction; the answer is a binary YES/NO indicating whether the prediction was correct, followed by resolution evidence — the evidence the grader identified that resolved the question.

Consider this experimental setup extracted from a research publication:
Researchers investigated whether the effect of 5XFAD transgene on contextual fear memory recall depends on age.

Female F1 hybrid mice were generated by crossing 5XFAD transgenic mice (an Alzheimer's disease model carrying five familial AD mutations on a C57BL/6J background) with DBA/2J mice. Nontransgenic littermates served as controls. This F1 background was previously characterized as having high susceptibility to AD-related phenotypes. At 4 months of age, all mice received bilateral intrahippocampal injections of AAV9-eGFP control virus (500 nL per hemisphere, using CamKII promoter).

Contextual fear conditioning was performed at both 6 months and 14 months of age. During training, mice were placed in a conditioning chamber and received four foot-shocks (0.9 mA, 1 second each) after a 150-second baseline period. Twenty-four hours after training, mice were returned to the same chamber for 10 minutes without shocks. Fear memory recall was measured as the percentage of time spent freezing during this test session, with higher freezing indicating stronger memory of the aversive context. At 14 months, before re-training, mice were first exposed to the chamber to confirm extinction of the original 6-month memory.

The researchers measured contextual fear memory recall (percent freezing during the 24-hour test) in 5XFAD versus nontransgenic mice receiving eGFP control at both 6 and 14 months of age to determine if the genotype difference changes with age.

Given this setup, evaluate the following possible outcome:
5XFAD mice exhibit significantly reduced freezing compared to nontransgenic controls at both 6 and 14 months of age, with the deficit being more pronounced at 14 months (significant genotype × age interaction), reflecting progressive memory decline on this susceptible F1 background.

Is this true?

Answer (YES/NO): NO